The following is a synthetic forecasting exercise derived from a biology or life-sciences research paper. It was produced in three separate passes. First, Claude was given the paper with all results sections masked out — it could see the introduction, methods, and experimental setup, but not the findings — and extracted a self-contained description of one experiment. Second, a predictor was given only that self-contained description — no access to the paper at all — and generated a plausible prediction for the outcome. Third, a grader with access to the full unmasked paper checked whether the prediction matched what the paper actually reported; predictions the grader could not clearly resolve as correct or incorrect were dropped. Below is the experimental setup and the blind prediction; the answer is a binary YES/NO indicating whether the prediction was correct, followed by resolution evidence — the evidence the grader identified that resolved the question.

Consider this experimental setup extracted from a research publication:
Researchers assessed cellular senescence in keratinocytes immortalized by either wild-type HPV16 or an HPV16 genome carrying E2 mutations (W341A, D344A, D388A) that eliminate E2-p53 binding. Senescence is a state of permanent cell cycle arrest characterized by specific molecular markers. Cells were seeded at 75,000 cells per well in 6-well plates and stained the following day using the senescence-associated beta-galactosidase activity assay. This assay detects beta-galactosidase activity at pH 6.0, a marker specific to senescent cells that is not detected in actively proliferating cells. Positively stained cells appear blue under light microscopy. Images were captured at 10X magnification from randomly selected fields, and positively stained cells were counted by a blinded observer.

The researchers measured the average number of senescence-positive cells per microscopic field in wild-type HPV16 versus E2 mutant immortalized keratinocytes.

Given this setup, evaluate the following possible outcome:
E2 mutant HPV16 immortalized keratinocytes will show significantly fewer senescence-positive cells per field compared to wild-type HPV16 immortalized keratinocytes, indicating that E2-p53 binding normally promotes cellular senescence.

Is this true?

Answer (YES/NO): NO